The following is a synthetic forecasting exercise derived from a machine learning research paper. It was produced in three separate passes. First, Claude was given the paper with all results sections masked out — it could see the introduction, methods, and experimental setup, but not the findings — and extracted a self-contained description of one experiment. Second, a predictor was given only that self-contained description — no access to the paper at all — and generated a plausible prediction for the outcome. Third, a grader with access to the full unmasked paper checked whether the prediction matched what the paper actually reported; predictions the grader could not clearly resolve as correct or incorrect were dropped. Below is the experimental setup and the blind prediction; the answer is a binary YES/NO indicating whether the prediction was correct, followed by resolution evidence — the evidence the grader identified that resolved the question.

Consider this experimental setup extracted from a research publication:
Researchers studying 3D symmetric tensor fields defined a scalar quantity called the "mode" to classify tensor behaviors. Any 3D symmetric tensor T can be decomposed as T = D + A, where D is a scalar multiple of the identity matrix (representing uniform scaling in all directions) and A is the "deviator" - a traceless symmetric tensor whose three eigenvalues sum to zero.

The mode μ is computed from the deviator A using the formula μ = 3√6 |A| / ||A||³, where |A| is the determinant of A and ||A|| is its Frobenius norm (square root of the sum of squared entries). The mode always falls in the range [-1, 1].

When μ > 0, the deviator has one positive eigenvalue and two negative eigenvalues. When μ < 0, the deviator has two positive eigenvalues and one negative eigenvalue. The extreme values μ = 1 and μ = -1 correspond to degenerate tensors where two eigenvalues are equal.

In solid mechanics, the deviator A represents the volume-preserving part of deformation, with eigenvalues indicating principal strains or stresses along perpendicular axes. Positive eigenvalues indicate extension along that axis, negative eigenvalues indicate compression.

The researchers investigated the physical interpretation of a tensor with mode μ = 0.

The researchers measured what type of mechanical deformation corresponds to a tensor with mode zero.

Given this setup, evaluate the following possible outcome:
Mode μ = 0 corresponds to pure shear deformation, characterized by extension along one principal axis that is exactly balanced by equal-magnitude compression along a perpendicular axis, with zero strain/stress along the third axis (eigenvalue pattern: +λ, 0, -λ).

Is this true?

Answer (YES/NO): YES